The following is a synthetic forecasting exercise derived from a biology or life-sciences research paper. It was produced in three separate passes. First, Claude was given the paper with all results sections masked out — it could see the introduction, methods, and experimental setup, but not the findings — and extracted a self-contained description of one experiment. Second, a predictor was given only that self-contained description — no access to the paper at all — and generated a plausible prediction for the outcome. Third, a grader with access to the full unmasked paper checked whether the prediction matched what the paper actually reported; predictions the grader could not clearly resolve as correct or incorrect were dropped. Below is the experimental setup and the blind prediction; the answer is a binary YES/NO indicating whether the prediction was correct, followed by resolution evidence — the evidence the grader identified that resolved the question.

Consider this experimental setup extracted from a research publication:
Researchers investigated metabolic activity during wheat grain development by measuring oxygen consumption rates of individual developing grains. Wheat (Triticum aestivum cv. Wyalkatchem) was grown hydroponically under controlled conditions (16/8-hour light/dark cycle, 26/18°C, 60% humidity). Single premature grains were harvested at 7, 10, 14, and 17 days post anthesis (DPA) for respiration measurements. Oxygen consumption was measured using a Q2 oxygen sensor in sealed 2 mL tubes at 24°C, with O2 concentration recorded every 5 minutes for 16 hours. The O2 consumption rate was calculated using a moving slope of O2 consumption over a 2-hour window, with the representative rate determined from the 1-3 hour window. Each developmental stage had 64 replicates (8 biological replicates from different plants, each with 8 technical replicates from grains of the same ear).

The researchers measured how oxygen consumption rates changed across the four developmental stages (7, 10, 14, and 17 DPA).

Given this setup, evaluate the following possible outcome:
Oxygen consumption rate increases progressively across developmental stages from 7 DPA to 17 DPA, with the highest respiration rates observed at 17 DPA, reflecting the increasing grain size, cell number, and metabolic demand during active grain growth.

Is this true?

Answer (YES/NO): NO